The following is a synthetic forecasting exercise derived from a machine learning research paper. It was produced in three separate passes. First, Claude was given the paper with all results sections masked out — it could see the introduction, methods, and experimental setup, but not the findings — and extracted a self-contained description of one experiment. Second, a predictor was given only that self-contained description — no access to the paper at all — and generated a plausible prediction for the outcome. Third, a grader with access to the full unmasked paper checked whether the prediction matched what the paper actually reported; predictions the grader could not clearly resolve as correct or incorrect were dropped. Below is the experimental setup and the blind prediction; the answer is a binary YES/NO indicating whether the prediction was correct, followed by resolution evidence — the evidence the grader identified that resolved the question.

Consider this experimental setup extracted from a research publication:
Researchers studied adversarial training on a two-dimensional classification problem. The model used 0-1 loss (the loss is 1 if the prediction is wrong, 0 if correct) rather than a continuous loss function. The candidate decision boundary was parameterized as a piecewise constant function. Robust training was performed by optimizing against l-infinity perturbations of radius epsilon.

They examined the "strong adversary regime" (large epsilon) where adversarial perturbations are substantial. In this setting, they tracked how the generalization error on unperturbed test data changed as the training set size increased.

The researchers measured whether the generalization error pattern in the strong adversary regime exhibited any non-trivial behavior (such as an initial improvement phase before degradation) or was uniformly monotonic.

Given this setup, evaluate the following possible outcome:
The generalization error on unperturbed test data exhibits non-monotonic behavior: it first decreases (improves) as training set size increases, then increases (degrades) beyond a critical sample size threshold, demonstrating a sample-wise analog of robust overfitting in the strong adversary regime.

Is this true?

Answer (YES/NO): NO